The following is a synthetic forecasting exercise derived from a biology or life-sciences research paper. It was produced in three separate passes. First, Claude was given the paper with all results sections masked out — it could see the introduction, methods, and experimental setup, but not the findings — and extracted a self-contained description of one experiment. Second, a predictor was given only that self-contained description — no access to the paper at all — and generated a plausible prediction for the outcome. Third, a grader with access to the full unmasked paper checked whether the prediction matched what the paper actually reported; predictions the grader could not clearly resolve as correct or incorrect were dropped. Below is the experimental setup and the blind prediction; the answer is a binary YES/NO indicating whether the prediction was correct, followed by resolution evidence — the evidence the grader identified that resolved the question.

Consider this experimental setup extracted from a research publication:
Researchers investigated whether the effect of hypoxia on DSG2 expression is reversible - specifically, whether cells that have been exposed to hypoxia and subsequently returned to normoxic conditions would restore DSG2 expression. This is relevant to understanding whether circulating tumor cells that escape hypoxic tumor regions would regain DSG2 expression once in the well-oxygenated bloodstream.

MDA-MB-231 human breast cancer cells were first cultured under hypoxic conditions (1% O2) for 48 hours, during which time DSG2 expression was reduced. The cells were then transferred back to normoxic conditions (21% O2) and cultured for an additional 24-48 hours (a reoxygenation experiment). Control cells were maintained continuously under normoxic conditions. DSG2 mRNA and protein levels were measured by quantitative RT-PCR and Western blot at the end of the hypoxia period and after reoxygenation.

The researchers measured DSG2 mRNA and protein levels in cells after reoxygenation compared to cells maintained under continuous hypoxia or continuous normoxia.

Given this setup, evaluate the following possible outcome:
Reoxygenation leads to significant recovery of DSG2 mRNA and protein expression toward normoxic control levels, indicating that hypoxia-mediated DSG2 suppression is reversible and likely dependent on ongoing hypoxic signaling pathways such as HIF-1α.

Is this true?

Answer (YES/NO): YES